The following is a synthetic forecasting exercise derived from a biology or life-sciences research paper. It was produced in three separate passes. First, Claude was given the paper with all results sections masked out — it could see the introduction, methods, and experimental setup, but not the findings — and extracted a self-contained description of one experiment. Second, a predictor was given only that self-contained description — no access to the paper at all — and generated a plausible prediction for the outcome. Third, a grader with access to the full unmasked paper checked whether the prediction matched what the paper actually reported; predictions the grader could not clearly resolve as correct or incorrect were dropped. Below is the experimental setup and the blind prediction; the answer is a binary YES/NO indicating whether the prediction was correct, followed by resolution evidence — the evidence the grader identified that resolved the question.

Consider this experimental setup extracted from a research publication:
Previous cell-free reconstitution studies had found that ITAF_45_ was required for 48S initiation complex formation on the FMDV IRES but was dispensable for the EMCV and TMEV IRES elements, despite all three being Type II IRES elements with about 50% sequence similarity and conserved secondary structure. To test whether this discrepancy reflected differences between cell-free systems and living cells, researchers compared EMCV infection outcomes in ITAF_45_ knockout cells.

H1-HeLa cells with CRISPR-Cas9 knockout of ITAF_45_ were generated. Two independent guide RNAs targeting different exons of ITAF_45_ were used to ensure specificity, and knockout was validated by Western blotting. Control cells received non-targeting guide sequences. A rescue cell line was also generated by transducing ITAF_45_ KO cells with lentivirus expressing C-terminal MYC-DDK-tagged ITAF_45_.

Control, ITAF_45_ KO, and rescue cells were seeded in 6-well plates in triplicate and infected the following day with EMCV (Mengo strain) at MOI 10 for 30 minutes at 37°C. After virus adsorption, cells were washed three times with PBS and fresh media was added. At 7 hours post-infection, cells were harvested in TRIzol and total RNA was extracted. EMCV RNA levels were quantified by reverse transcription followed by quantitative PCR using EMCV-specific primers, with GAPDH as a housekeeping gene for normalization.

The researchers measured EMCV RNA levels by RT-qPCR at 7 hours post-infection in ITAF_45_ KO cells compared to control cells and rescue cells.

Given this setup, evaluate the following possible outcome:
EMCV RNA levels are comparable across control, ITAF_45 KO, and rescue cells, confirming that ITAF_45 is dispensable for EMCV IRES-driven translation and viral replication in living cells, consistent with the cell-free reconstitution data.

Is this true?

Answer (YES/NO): NO